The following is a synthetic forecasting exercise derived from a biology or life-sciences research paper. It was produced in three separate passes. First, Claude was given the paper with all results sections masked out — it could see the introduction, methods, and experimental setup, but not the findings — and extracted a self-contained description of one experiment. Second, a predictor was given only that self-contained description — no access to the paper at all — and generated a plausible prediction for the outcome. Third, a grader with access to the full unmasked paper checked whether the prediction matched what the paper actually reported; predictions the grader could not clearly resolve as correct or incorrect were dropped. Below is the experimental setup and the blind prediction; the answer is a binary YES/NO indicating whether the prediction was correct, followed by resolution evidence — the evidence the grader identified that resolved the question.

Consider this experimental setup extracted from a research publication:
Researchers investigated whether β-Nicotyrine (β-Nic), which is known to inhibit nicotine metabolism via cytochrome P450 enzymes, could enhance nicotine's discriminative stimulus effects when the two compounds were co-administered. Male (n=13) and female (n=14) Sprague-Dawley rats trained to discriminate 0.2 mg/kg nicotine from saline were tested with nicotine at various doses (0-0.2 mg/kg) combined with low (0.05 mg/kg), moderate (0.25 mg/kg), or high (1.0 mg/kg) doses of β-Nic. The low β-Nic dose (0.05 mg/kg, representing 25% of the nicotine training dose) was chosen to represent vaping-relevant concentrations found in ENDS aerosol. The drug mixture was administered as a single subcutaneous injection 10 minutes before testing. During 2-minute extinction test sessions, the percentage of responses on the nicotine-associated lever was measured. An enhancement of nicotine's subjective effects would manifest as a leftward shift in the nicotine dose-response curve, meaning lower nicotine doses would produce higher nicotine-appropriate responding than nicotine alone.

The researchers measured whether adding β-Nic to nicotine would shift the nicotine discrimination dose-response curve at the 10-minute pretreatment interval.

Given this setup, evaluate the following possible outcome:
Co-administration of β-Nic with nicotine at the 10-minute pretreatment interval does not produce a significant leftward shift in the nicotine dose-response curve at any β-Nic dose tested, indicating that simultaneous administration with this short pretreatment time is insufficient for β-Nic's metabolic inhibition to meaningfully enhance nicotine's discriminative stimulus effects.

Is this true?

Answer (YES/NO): NO